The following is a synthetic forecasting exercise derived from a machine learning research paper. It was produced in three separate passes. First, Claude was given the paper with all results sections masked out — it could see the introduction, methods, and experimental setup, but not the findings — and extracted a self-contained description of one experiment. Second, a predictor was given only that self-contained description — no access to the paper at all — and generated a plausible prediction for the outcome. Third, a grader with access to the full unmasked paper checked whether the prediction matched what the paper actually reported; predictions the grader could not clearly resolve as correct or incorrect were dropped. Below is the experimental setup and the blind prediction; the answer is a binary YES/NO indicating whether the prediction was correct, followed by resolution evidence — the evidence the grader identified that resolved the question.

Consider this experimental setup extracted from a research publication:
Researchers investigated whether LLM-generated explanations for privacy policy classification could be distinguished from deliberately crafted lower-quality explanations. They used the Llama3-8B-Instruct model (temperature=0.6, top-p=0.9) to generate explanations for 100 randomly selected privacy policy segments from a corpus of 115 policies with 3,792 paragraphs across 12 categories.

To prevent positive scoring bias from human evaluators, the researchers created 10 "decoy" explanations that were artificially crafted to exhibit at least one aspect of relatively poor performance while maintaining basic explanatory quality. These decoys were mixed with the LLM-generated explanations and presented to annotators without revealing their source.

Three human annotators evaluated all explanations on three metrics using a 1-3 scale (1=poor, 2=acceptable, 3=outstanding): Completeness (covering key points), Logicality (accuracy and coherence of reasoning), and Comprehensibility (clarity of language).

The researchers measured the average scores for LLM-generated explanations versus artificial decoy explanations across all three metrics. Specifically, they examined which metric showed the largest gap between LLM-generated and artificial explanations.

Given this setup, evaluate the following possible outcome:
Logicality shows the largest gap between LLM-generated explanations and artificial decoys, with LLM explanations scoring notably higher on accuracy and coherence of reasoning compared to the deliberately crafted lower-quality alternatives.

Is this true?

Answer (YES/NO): YES